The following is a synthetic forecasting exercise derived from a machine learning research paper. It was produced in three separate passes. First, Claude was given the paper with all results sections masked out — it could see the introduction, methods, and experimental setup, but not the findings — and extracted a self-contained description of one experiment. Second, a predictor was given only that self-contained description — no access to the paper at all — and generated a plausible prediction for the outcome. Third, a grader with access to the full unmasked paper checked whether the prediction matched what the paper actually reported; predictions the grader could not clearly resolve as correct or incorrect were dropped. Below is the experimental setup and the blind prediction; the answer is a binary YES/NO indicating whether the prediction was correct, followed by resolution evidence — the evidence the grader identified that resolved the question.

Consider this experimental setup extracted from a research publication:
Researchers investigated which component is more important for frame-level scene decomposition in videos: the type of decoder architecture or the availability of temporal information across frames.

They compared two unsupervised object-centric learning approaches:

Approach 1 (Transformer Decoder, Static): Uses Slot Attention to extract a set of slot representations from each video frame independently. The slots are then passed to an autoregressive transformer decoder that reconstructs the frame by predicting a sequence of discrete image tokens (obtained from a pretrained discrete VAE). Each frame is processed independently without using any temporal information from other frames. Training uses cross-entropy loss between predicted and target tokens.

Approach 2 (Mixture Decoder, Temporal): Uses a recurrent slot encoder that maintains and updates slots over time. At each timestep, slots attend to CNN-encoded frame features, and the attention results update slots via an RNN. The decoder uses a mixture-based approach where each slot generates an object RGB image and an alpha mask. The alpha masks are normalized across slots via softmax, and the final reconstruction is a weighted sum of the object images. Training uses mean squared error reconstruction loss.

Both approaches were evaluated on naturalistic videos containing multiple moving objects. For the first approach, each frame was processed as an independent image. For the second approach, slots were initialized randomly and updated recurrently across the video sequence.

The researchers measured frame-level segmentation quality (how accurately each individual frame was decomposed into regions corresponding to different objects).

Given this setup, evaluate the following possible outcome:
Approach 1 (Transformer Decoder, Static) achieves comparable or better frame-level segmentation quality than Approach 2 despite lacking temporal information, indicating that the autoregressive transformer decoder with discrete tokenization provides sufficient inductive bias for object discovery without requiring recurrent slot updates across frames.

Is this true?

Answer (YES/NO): YES